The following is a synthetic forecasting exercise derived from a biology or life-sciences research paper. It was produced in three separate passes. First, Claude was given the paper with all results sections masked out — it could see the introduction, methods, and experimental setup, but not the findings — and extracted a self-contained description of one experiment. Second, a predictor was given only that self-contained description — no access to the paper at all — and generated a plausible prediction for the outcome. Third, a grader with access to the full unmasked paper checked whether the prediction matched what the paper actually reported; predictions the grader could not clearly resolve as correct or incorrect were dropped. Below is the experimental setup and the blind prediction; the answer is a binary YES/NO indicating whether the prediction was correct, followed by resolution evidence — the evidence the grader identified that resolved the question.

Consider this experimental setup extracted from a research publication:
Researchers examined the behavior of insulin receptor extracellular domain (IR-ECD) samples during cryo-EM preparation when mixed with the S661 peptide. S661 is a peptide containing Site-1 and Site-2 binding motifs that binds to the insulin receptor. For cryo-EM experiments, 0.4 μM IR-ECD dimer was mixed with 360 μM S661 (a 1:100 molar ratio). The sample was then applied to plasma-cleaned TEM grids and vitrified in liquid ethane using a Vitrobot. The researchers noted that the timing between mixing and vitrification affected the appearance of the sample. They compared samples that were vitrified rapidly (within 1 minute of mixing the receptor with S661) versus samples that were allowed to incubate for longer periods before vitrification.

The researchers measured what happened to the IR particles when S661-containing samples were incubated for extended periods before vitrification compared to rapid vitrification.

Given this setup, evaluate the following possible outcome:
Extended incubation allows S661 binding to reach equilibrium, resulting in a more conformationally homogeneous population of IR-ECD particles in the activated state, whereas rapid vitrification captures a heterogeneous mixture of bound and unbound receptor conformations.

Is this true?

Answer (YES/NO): NO